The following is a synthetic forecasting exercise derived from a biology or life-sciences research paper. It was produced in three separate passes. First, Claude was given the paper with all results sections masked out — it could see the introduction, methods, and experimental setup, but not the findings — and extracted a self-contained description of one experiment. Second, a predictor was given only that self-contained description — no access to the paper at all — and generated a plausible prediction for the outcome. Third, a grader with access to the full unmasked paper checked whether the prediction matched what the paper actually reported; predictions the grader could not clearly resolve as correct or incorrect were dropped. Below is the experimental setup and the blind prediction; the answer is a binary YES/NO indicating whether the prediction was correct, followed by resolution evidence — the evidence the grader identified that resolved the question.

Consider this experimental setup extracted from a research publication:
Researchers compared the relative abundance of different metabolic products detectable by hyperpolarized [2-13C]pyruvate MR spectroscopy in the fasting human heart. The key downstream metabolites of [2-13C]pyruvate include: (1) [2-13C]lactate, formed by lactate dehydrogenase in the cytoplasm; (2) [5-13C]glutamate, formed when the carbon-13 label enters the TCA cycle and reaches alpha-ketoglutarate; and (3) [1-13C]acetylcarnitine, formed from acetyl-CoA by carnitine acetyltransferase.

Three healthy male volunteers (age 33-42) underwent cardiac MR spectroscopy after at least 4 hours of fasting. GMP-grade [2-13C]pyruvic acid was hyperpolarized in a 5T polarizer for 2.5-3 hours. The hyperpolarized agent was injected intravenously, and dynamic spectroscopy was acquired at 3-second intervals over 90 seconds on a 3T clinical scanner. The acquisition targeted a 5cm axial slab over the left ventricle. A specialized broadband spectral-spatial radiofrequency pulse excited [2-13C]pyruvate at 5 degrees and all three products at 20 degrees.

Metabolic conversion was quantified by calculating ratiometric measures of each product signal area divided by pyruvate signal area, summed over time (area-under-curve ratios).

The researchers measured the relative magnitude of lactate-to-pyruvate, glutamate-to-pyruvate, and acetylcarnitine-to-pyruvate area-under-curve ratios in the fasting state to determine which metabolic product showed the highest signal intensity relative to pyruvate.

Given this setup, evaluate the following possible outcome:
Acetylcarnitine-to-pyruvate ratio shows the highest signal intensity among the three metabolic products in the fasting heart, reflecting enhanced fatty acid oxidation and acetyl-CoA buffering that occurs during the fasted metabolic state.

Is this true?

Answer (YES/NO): NO